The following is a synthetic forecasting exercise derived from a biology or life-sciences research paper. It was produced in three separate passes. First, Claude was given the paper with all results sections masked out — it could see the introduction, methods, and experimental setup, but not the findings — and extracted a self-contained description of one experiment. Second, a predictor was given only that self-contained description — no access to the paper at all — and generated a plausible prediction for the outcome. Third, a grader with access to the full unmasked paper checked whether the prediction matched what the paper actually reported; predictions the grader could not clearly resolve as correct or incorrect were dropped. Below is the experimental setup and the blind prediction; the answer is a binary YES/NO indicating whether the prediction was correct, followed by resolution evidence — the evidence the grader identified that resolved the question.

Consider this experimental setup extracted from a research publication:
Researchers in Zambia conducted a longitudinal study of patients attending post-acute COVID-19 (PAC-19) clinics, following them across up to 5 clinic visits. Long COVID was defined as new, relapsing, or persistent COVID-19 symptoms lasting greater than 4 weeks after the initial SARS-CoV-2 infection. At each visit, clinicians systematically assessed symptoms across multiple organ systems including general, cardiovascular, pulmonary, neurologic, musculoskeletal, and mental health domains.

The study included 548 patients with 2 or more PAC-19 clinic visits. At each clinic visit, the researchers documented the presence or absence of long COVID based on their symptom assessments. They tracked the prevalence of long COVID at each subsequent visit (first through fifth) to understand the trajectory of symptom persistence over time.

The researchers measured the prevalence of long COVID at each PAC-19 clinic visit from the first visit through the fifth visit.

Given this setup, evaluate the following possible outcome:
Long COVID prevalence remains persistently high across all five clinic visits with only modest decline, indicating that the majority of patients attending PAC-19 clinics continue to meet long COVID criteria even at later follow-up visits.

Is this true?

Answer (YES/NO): NO